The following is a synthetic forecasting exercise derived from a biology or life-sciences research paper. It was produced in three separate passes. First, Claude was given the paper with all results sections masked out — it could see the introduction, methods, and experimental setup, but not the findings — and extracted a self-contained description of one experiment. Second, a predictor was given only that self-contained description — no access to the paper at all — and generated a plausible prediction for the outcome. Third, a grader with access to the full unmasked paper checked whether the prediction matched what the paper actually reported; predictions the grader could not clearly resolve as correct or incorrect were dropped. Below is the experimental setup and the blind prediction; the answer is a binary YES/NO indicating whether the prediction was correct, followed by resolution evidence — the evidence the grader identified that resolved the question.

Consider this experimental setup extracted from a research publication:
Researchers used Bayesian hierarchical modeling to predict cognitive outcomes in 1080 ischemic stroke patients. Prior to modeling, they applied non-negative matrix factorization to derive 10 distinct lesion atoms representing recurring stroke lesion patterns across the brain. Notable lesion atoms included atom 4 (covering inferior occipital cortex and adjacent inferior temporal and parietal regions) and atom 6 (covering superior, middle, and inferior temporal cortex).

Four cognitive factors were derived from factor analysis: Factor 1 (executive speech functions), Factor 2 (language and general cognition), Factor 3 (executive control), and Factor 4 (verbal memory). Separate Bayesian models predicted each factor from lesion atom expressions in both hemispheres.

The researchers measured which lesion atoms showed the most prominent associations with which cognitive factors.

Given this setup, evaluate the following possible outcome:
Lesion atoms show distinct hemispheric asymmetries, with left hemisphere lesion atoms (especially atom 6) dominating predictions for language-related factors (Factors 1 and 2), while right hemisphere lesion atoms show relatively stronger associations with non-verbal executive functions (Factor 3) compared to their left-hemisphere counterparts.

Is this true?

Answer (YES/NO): YES